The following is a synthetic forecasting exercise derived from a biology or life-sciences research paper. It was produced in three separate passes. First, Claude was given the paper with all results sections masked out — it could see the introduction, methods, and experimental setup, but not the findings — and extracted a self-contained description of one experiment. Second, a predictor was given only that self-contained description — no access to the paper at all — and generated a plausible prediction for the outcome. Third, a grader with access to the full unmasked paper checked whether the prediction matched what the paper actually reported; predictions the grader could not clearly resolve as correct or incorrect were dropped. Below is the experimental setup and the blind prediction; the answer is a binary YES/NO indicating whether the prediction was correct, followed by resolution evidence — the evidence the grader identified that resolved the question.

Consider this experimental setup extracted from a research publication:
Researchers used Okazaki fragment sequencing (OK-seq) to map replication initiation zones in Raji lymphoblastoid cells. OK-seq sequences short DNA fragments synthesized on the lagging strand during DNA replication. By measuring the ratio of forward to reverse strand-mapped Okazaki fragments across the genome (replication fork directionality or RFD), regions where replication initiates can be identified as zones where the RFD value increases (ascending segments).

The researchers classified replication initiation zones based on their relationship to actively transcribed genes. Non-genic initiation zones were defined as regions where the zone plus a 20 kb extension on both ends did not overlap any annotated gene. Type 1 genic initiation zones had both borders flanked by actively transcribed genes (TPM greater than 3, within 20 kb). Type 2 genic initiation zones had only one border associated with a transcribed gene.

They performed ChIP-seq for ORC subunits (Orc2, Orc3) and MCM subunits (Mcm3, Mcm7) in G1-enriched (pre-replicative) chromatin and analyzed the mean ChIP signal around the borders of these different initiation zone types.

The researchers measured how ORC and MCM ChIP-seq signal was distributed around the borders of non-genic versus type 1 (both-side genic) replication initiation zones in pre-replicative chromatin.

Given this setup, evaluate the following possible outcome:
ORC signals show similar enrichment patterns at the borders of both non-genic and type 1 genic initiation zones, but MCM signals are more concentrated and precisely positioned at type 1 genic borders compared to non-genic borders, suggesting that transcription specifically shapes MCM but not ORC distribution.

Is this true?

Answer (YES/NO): NO